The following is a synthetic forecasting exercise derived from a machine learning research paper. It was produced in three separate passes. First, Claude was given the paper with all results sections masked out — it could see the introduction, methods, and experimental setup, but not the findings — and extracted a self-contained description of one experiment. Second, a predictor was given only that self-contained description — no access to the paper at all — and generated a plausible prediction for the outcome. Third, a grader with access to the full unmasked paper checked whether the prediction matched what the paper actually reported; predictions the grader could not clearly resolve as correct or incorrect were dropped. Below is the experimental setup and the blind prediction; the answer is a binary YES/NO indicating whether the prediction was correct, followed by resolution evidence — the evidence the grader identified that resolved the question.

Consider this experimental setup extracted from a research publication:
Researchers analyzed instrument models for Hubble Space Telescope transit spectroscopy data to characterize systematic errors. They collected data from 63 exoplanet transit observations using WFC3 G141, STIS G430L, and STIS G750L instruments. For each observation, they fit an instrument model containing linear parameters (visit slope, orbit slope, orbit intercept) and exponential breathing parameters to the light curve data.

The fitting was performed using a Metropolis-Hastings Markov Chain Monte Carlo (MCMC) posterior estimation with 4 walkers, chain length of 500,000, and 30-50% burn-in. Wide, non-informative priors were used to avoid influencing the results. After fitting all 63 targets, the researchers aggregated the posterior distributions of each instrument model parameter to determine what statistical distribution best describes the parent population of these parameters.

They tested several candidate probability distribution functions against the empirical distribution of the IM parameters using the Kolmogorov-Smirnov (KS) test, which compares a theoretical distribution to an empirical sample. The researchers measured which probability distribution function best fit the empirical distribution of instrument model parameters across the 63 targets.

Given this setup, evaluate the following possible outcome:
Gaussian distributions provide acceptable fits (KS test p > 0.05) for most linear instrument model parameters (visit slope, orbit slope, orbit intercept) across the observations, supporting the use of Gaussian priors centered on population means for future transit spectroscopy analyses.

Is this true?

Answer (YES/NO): NO